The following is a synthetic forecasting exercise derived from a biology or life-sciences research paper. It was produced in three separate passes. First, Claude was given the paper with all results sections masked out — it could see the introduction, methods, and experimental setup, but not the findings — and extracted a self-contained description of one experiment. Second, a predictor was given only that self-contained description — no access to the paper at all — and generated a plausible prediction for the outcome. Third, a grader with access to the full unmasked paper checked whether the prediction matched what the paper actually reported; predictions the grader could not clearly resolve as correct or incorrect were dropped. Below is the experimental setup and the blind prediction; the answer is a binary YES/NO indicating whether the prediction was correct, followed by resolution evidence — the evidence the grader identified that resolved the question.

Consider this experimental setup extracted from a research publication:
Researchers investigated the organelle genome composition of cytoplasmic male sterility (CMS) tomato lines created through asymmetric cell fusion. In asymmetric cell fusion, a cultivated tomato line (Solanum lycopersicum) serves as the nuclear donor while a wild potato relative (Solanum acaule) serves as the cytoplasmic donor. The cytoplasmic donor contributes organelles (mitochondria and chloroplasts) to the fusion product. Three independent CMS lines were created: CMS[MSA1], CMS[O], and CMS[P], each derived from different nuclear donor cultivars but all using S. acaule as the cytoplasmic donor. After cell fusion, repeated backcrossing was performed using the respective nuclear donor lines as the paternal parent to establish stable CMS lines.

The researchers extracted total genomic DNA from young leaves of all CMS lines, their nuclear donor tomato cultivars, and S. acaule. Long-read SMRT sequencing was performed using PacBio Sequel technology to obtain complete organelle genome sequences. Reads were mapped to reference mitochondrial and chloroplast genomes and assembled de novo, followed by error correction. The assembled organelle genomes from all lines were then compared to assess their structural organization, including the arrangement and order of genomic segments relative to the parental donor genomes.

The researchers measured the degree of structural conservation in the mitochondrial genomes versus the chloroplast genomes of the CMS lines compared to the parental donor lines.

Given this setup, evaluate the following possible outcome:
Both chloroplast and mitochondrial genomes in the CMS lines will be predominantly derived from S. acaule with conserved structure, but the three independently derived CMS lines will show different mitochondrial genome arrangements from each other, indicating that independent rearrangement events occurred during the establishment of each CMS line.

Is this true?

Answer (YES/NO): NO